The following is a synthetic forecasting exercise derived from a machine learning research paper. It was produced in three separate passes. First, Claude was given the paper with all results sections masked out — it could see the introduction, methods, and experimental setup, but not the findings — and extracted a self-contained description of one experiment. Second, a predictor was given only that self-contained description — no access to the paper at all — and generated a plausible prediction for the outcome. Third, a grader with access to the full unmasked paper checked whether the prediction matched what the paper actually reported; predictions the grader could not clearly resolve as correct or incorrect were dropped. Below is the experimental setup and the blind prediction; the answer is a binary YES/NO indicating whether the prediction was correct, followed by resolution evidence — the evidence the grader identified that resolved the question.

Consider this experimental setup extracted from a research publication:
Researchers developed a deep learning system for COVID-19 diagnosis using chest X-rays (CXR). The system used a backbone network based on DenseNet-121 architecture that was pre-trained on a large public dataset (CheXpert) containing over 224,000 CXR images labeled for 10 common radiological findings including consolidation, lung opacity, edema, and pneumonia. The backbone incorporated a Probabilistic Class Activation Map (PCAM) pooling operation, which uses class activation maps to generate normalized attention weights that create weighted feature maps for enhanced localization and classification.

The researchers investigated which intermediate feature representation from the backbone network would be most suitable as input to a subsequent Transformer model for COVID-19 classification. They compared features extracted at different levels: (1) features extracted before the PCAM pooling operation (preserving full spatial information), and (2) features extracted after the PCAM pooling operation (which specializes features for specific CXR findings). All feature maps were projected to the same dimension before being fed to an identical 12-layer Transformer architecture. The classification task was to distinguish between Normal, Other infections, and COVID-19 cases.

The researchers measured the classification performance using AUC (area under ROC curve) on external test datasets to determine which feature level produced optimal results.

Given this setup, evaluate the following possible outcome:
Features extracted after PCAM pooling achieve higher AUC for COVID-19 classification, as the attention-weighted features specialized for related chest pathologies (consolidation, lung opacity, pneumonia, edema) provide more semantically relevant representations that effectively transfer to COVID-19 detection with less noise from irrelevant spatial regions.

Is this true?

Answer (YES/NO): NO